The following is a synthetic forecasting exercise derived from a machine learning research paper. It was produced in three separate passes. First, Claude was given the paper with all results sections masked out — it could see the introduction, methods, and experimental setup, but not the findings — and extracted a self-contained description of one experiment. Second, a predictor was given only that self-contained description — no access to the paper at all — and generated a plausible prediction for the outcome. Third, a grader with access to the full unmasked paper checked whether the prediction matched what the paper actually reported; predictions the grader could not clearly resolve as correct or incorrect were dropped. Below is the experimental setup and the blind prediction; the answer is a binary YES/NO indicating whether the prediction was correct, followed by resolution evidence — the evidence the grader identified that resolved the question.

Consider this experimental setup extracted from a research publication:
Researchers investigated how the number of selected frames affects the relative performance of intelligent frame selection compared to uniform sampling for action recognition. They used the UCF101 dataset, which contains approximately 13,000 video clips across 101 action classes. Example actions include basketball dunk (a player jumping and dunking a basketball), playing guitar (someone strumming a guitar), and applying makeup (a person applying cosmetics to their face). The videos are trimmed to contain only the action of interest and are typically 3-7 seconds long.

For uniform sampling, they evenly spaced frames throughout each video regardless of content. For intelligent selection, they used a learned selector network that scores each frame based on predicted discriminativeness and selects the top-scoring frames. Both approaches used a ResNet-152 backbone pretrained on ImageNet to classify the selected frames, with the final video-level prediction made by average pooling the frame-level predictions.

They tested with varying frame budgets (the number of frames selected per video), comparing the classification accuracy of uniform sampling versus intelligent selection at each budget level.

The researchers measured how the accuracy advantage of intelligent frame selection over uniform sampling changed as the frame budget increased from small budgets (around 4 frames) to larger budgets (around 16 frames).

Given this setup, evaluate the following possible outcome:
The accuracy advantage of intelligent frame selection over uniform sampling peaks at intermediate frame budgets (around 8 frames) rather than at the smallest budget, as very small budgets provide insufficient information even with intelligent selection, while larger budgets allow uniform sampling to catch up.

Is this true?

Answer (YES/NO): NO